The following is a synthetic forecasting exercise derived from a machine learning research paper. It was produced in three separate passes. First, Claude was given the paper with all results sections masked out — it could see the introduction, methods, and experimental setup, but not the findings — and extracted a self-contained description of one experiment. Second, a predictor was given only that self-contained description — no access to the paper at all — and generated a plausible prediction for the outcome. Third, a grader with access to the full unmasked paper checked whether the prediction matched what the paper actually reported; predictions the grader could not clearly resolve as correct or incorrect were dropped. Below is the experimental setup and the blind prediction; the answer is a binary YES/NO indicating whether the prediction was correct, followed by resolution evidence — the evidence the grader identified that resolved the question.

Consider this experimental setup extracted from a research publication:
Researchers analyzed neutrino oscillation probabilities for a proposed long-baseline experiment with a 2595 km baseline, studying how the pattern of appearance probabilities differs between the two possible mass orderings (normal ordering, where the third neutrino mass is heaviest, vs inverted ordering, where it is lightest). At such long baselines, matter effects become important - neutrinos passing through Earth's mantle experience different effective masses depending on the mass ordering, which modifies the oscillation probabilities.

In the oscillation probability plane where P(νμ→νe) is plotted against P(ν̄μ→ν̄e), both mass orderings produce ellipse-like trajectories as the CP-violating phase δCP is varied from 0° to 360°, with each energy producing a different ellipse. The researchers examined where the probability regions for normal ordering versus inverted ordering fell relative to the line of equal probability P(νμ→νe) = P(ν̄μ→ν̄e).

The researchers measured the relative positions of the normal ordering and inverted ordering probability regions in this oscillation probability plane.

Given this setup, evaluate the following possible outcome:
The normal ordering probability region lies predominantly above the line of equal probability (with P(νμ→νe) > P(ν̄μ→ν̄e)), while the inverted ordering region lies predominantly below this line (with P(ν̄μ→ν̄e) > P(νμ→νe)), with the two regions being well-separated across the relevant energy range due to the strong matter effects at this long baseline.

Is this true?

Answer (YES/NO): NO